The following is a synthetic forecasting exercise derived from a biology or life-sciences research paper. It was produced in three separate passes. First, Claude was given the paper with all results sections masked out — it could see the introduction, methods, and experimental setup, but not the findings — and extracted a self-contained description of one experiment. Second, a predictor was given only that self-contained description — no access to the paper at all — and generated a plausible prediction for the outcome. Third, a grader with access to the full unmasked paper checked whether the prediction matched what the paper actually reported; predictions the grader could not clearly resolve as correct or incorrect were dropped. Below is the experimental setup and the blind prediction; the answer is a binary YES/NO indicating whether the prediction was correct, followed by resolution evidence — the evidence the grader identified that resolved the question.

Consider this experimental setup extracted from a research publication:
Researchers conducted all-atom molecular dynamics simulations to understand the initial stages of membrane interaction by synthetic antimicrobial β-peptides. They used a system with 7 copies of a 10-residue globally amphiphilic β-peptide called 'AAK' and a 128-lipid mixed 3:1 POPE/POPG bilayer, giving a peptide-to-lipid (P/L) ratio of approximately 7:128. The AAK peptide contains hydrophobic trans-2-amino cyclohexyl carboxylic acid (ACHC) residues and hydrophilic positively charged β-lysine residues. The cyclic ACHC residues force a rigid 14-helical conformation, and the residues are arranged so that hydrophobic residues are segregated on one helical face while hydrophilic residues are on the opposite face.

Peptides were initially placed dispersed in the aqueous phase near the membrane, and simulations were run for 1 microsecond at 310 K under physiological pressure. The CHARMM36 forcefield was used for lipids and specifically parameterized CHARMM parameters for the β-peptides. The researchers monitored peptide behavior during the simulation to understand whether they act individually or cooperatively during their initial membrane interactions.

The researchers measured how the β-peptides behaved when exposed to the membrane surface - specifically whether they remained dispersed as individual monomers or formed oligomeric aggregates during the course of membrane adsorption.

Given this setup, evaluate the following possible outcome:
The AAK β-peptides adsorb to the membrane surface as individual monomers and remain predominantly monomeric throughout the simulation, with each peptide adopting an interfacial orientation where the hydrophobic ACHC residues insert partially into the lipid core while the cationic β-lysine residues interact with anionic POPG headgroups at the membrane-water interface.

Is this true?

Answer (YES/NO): NO